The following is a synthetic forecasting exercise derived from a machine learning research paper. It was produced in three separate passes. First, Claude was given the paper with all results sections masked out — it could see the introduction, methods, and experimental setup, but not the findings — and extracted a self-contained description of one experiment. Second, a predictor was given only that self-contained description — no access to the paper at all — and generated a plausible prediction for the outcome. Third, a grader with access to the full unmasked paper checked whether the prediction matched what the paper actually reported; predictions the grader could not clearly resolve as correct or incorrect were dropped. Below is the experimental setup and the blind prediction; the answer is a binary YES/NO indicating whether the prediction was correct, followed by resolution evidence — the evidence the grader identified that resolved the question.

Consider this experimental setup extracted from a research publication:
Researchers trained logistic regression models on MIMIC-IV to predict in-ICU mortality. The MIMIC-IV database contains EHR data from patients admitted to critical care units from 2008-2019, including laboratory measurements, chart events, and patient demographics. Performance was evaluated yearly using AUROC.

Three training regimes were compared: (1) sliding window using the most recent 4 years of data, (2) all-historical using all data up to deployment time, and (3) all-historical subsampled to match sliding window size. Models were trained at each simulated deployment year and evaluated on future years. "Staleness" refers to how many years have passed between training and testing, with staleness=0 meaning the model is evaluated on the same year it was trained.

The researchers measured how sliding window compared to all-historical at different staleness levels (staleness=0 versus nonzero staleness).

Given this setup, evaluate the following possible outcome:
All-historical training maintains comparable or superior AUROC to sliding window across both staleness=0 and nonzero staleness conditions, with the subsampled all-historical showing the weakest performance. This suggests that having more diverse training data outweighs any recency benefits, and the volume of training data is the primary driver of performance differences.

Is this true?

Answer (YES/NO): NO